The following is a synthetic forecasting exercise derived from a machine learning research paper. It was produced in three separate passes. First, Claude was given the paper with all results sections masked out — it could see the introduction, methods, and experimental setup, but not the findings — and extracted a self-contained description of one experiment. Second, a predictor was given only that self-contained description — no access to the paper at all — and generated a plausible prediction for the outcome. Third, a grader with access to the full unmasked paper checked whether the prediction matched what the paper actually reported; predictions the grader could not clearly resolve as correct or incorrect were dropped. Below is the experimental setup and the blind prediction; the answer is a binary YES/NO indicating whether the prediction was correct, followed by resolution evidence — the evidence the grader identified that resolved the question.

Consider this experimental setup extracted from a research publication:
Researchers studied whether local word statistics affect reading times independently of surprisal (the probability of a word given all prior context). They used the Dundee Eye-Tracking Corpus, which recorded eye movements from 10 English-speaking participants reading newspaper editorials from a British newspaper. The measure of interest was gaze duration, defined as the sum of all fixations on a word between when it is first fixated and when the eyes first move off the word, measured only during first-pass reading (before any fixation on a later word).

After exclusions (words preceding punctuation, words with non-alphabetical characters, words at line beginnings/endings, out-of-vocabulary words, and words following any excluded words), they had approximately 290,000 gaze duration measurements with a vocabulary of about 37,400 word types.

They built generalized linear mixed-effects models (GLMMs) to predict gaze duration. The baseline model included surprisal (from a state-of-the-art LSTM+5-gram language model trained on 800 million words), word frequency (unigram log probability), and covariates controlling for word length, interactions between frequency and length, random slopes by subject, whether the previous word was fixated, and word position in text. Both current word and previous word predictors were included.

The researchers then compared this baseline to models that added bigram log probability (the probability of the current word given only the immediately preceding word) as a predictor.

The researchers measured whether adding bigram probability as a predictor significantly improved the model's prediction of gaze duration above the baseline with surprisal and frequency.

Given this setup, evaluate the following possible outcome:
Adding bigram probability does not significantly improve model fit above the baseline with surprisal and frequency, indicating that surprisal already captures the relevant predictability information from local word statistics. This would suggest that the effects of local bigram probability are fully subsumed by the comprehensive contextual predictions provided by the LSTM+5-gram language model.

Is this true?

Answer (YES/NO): NO